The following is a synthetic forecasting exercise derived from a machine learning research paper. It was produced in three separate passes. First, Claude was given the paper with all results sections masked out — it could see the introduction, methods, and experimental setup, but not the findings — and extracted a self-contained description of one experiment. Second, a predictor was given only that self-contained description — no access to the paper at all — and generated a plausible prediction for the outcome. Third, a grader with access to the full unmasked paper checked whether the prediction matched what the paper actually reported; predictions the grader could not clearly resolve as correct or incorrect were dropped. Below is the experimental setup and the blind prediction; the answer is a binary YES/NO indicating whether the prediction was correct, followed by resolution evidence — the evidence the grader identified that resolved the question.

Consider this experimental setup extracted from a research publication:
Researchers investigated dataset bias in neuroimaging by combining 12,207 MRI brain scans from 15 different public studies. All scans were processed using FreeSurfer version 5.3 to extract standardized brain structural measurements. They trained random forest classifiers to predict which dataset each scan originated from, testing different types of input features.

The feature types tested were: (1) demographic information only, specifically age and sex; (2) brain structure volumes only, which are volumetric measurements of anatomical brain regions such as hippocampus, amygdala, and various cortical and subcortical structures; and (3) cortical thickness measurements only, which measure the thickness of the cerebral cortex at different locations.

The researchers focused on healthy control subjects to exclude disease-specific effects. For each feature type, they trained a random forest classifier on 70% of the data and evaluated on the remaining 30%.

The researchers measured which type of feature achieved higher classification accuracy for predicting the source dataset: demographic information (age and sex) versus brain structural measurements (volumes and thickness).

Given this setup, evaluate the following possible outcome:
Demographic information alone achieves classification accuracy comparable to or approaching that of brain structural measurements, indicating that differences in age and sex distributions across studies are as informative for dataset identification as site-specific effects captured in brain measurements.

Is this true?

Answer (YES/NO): NO